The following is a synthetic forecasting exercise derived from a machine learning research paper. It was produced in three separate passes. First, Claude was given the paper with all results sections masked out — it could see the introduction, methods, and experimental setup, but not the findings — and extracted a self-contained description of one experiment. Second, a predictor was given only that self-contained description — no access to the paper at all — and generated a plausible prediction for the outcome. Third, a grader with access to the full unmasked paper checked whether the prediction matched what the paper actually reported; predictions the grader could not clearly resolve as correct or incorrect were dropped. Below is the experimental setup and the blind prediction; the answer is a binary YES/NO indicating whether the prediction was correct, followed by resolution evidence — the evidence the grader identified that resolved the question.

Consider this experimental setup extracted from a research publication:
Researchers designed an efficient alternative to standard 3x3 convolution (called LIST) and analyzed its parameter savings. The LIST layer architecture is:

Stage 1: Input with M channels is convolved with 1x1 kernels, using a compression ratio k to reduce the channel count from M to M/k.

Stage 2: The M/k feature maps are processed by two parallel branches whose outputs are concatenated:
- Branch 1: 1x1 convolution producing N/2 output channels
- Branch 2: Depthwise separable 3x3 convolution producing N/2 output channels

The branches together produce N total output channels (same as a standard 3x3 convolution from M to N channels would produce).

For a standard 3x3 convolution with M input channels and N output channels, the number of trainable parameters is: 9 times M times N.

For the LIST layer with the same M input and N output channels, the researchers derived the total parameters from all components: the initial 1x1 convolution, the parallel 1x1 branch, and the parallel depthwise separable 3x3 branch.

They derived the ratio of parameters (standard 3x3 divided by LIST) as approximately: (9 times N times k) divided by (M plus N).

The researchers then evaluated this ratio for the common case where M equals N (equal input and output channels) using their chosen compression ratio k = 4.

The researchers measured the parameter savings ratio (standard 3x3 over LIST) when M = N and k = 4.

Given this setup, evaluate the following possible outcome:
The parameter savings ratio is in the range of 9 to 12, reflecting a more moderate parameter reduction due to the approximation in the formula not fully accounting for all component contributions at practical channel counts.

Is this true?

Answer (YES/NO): NO